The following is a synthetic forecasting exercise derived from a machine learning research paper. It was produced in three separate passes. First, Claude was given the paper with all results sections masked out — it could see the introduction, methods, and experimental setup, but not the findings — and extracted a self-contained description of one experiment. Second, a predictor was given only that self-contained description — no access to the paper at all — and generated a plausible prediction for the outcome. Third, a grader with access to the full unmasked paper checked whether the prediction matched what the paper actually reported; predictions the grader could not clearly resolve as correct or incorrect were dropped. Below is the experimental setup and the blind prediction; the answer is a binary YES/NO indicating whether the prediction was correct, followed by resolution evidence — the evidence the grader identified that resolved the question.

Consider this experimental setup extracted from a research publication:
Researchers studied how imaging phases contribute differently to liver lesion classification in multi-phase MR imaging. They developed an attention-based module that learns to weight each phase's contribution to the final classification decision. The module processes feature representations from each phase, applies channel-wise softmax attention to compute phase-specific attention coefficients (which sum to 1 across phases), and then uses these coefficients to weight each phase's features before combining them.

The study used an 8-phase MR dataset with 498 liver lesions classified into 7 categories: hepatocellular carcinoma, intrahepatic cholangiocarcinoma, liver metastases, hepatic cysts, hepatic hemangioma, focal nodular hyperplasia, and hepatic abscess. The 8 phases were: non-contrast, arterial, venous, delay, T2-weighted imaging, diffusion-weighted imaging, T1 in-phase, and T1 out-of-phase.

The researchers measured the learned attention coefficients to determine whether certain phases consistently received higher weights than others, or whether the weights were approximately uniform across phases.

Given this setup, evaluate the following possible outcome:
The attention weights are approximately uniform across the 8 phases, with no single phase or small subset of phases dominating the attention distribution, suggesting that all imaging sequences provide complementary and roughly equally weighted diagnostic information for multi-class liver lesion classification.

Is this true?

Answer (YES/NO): NO